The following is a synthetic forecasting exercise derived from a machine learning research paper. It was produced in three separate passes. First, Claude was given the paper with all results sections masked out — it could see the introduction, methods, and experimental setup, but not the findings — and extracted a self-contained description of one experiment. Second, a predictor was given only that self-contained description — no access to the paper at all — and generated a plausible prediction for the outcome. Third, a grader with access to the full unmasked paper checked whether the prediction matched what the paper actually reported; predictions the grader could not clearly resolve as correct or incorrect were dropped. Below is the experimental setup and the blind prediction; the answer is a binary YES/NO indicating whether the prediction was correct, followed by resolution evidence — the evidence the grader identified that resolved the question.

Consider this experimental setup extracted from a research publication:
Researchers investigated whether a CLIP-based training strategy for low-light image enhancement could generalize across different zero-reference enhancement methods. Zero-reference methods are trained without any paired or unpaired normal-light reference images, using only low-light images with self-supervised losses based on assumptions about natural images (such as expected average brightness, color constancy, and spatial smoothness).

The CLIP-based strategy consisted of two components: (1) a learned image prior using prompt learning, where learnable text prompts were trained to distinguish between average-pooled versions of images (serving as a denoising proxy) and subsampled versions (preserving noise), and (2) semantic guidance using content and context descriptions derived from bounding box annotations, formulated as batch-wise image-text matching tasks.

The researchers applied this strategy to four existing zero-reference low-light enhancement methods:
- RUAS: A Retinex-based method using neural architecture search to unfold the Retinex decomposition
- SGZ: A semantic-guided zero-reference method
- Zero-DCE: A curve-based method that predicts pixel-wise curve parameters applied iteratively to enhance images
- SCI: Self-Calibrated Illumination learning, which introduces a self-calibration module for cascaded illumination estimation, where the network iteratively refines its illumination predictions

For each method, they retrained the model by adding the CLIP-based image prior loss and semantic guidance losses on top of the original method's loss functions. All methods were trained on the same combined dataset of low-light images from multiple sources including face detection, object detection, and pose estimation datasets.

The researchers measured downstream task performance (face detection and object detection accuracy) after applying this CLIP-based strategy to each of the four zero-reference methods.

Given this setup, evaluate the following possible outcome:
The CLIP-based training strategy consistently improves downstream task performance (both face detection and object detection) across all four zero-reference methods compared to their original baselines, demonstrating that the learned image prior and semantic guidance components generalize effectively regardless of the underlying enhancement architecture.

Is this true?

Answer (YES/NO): NO